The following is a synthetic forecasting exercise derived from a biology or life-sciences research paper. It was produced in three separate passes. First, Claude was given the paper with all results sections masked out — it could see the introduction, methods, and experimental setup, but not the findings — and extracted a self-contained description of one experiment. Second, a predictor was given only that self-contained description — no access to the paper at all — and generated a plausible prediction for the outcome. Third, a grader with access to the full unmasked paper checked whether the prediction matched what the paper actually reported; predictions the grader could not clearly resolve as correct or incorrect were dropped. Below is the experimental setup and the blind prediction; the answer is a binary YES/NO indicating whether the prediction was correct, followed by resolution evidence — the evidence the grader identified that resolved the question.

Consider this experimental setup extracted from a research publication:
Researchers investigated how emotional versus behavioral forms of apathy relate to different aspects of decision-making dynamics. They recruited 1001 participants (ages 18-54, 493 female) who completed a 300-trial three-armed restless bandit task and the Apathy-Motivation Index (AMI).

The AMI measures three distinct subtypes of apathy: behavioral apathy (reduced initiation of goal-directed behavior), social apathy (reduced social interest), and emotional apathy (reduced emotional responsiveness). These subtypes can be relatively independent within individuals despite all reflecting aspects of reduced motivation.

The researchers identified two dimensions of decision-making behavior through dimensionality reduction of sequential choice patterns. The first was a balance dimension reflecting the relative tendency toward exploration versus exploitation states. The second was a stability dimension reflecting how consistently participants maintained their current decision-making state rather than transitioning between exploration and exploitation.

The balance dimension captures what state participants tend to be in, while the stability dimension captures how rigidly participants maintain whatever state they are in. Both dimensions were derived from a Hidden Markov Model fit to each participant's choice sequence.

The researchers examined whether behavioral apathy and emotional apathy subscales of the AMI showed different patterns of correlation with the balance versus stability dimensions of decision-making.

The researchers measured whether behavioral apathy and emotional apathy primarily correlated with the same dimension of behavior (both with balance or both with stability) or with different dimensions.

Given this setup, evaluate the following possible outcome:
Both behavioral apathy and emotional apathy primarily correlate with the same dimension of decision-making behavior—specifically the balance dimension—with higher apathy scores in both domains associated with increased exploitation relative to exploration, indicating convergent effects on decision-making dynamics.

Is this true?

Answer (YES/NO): NO